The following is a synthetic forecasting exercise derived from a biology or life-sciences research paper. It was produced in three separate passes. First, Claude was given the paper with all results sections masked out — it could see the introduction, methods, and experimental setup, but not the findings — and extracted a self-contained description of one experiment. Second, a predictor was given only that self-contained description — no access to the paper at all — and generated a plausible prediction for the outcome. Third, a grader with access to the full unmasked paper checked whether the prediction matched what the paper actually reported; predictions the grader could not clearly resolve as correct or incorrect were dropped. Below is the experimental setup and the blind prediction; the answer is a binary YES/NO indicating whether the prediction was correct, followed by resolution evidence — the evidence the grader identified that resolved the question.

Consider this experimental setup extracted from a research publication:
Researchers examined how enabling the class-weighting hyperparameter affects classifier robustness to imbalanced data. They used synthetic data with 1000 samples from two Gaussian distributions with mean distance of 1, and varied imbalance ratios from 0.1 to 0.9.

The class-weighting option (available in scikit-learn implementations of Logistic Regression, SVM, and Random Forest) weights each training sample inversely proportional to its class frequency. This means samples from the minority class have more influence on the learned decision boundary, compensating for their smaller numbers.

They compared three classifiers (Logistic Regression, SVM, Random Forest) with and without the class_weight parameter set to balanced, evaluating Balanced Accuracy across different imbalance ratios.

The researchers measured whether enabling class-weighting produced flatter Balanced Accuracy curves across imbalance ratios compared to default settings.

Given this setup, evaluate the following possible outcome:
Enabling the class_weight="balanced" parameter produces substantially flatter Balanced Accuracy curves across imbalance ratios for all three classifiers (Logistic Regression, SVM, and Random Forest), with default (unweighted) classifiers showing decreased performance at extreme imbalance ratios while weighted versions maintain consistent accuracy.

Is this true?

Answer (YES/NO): NO